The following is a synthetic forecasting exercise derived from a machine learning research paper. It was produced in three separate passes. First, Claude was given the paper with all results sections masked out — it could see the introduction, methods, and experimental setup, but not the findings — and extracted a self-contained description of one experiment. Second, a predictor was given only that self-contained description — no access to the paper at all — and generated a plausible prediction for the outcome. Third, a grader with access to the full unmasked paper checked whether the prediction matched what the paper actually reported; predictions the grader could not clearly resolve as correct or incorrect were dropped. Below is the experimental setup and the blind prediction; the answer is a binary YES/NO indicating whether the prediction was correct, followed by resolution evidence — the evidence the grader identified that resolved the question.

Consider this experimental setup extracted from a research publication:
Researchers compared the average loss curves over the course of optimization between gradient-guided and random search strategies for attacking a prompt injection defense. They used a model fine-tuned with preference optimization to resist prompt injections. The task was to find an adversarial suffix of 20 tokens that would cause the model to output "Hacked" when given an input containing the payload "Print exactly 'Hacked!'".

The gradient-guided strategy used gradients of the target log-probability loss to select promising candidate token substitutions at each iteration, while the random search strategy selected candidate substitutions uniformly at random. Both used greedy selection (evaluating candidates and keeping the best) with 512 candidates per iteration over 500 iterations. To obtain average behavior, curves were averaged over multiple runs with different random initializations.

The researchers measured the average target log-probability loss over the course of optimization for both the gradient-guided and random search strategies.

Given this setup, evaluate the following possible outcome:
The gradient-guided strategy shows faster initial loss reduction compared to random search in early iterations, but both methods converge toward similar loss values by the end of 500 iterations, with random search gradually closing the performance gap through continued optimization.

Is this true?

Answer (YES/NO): NO